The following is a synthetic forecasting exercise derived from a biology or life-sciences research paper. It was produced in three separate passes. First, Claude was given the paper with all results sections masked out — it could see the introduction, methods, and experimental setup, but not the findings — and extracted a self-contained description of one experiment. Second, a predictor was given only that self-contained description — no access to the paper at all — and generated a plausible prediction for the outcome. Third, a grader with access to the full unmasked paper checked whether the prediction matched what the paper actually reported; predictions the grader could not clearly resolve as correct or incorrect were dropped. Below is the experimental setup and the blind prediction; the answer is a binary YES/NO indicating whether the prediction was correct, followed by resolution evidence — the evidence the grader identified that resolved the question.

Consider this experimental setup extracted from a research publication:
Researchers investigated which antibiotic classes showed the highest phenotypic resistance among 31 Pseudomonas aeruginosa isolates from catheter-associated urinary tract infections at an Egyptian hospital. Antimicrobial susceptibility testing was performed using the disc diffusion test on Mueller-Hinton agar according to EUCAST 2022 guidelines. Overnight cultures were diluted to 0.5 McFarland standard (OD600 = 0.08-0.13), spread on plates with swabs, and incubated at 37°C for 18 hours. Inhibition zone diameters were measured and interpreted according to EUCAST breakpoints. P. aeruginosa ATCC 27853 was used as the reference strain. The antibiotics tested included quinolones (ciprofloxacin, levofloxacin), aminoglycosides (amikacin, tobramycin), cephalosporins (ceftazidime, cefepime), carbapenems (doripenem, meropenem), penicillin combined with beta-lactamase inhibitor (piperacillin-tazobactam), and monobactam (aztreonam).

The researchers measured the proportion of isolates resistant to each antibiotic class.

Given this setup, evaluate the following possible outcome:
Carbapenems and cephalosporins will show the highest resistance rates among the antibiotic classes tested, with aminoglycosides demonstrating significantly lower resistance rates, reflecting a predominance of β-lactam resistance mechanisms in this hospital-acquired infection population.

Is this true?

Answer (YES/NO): NO